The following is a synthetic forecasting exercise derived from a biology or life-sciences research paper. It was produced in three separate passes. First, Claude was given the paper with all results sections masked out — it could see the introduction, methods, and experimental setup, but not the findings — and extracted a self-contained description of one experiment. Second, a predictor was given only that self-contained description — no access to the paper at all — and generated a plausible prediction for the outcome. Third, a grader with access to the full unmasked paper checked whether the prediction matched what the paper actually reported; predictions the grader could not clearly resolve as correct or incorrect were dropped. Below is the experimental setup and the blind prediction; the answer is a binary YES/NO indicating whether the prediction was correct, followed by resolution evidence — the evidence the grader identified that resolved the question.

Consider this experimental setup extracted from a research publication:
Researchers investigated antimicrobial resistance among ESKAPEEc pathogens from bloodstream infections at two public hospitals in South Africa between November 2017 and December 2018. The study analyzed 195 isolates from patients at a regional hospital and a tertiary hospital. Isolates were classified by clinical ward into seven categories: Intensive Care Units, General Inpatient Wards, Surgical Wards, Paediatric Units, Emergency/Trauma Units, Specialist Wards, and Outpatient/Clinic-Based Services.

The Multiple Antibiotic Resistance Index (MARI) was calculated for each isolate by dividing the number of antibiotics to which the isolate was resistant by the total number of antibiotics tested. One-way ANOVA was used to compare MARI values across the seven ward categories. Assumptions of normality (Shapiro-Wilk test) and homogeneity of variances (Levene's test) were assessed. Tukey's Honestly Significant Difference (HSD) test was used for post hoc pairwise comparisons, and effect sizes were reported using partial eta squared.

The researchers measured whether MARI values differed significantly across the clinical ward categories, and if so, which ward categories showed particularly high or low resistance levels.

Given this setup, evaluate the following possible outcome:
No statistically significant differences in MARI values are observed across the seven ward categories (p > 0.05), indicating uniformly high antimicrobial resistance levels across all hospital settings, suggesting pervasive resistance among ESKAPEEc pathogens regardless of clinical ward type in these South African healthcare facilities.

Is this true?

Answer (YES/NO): NO